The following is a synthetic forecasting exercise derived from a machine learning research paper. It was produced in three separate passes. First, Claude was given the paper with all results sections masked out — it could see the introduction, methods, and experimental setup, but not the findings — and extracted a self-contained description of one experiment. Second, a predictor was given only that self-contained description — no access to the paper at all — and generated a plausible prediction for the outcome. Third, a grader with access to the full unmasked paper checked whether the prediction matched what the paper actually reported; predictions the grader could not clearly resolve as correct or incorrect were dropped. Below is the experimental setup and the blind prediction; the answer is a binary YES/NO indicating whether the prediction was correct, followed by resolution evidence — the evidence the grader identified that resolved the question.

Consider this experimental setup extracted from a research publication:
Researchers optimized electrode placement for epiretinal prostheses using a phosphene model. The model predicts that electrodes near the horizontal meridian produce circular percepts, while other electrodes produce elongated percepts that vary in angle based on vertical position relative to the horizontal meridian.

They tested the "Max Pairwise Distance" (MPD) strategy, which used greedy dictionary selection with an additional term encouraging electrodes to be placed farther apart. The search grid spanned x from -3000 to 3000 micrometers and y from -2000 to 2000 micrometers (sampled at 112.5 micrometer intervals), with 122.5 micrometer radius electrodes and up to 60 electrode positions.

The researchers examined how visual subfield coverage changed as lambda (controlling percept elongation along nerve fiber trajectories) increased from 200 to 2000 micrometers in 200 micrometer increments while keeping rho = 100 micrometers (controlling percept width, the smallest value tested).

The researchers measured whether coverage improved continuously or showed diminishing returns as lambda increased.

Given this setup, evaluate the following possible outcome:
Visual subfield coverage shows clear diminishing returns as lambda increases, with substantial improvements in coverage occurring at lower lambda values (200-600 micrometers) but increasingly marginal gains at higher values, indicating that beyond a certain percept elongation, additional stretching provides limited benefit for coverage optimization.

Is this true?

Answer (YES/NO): YES